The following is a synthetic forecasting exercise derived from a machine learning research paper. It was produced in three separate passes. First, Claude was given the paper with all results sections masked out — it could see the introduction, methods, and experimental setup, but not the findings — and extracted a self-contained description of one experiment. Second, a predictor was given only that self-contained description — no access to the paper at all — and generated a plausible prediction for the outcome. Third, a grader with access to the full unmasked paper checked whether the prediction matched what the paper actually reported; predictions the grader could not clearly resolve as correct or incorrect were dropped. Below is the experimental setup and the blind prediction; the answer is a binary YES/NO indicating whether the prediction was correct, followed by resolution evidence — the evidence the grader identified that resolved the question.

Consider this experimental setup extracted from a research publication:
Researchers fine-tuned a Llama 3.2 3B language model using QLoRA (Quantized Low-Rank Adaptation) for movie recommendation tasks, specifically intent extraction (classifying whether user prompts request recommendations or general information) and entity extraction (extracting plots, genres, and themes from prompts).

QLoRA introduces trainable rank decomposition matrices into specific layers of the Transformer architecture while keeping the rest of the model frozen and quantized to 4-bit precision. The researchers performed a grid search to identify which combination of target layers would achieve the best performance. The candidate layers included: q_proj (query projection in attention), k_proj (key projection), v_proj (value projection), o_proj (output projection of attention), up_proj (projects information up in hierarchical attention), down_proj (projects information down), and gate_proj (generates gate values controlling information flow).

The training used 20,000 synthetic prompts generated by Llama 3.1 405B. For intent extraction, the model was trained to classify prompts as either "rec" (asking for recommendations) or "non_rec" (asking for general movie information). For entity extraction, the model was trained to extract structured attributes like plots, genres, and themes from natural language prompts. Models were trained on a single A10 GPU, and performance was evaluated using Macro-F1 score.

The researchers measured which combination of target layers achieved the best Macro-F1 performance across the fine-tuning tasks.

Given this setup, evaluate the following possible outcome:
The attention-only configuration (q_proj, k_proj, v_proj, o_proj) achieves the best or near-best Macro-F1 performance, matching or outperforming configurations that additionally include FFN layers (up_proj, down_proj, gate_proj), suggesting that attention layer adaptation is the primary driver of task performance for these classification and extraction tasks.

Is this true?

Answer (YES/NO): NO